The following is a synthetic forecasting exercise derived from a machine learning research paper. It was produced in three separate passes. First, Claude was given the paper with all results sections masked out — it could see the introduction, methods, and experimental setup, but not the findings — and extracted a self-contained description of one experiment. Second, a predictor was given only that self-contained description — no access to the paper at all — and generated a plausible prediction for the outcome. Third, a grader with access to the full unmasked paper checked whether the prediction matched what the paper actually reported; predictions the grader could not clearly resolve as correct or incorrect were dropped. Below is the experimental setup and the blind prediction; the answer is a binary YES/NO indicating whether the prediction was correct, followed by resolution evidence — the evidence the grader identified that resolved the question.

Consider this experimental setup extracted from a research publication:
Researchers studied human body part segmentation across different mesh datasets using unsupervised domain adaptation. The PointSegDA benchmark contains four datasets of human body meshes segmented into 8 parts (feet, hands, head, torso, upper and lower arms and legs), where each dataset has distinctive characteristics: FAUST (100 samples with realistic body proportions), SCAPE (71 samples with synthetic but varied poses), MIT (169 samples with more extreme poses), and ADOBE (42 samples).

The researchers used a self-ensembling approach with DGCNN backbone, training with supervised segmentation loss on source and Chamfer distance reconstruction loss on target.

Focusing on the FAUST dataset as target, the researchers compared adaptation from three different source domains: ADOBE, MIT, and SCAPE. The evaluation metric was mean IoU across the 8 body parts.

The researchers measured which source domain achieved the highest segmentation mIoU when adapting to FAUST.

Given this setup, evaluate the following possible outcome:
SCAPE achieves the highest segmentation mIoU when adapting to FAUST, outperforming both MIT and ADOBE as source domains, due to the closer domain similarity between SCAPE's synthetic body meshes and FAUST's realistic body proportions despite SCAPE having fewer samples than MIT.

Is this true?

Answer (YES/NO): YES